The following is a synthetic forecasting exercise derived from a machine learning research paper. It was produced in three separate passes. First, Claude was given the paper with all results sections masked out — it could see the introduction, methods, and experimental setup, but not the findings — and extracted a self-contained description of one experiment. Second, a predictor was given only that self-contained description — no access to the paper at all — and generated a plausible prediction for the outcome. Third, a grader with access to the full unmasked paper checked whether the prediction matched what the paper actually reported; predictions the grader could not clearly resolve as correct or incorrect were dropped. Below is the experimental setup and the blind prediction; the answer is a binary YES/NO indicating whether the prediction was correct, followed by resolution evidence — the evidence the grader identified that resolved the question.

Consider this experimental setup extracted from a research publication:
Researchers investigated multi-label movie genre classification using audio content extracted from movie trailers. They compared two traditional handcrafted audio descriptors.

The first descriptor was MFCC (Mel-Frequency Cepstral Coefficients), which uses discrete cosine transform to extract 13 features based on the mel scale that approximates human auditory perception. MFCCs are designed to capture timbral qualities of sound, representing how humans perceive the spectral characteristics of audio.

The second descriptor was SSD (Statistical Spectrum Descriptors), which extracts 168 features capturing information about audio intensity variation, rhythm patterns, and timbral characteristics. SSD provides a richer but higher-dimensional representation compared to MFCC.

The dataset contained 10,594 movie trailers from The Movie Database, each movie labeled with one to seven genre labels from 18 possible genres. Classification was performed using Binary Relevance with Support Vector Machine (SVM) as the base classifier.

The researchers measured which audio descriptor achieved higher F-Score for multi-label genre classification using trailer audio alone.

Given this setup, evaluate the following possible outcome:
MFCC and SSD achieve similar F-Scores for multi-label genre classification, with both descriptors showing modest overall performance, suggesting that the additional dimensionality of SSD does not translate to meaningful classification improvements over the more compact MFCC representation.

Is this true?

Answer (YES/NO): YES